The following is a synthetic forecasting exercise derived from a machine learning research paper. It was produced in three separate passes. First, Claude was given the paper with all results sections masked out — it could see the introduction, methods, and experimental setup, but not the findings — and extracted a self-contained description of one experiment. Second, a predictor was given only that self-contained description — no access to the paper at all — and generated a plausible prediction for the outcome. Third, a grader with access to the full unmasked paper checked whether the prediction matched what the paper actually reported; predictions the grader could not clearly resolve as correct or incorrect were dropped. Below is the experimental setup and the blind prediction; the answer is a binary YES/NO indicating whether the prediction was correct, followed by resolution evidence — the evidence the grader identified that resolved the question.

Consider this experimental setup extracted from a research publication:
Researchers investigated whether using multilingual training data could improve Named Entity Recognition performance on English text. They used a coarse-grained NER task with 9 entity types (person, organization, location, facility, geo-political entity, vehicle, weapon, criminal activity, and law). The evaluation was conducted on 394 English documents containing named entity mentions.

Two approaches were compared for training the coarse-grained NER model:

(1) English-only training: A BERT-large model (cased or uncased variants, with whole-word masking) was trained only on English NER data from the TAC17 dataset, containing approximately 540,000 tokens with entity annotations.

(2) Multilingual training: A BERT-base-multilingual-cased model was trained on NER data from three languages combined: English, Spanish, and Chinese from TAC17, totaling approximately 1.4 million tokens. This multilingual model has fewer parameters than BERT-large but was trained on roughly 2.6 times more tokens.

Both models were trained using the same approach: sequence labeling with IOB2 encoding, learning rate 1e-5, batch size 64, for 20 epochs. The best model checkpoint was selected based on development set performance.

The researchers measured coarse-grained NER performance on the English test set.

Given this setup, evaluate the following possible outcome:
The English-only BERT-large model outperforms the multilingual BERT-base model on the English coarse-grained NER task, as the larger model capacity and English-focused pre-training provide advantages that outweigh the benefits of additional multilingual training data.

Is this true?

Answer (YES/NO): NO